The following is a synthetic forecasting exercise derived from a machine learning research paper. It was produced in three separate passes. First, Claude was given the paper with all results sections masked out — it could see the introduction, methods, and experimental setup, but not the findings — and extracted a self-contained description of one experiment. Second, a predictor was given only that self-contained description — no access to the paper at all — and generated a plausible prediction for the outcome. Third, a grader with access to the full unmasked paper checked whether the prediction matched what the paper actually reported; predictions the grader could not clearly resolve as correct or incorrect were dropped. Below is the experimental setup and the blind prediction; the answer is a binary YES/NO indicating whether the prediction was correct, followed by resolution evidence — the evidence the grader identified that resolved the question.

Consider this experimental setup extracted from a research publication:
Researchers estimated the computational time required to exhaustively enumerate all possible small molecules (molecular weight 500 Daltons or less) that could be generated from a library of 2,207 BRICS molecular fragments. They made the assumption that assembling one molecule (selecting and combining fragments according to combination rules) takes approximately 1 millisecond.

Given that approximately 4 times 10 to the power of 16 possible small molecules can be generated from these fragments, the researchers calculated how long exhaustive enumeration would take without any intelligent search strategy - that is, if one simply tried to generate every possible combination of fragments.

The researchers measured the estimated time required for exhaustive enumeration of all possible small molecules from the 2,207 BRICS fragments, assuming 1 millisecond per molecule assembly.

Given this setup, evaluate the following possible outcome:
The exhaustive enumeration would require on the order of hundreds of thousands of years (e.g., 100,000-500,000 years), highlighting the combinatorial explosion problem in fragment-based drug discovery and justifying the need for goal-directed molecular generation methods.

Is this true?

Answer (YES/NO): NO